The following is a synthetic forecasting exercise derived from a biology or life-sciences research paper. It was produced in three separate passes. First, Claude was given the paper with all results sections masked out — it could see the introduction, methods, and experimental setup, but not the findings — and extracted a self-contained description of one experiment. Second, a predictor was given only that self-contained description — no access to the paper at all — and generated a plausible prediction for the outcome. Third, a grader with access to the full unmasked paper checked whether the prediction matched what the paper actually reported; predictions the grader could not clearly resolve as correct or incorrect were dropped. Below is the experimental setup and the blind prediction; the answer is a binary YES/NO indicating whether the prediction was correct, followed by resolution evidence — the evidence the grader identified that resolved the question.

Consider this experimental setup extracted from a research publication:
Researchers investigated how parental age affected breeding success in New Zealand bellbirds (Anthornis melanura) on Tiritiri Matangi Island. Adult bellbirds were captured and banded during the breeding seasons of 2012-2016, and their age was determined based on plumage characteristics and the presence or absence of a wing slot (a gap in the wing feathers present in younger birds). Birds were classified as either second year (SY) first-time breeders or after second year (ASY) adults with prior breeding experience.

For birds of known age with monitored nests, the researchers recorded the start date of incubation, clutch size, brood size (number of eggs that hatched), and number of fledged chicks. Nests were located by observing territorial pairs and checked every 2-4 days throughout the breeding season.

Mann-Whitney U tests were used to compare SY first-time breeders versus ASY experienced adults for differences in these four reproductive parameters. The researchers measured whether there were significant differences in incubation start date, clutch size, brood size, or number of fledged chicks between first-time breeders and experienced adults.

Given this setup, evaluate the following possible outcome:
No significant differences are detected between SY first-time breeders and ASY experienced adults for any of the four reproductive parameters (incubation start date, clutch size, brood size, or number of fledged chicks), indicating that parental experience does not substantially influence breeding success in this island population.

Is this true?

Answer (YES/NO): YES